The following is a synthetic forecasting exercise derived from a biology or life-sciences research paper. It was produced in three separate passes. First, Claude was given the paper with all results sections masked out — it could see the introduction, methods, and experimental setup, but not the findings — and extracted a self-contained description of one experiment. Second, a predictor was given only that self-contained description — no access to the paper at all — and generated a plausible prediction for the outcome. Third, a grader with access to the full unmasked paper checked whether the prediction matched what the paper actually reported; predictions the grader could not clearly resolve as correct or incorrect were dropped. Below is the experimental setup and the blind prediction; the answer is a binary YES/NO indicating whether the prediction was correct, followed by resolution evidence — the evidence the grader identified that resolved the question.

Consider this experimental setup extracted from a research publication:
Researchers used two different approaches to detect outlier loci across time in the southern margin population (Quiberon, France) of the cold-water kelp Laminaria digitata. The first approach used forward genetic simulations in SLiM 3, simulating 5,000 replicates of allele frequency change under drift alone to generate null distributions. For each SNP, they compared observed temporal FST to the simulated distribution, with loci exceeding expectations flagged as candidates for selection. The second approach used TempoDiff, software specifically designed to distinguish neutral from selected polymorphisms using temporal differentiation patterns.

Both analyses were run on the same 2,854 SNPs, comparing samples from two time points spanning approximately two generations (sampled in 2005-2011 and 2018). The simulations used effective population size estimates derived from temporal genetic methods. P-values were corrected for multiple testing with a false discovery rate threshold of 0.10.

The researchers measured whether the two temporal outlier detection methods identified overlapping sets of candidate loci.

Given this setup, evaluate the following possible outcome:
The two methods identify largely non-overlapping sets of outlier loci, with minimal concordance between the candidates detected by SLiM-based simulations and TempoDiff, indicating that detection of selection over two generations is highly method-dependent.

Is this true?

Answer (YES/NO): NO